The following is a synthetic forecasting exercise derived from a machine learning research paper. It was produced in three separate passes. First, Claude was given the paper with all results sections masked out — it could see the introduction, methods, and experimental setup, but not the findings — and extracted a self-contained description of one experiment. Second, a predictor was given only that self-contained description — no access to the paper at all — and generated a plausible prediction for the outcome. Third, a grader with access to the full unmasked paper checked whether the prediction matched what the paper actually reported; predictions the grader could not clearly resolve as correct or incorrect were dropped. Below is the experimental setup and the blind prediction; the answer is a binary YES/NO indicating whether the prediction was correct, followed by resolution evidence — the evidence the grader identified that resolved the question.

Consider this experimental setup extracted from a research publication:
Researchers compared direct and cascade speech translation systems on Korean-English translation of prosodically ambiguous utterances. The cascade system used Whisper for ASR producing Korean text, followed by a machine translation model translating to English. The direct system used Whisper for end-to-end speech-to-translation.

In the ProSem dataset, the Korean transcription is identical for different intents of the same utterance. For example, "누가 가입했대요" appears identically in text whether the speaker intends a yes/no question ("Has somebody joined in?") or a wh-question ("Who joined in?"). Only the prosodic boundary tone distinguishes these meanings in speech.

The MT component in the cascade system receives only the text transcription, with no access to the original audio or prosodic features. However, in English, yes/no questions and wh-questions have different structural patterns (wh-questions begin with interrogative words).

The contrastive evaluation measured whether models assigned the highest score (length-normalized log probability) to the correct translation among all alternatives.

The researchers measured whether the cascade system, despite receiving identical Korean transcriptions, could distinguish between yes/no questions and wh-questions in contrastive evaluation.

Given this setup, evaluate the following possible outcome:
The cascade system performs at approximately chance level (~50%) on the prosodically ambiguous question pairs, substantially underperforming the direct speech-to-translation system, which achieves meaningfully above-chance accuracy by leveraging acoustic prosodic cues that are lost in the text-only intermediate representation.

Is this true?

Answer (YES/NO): NO